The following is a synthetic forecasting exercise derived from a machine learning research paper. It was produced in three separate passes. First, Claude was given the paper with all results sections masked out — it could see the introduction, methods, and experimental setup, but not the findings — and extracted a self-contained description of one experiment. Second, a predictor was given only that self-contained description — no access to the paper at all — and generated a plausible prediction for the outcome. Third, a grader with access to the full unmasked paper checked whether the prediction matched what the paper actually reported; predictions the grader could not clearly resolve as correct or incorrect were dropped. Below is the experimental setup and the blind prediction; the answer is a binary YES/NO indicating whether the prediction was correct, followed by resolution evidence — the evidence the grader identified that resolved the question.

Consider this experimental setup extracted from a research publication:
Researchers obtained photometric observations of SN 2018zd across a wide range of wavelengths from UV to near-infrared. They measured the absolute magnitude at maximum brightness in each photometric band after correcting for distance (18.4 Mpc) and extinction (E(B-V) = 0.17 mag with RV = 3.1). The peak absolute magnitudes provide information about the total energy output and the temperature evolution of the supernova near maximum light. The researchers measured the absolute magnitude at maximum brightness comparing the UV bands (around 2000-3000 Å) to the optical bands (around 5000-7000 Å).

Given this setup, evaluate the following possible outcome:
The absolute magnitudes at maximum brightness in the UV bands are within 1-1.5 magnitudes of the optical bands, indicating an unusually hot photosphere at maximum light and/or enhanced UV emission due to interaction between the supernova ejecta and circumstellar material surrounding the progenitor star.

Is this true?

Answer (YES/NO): NO